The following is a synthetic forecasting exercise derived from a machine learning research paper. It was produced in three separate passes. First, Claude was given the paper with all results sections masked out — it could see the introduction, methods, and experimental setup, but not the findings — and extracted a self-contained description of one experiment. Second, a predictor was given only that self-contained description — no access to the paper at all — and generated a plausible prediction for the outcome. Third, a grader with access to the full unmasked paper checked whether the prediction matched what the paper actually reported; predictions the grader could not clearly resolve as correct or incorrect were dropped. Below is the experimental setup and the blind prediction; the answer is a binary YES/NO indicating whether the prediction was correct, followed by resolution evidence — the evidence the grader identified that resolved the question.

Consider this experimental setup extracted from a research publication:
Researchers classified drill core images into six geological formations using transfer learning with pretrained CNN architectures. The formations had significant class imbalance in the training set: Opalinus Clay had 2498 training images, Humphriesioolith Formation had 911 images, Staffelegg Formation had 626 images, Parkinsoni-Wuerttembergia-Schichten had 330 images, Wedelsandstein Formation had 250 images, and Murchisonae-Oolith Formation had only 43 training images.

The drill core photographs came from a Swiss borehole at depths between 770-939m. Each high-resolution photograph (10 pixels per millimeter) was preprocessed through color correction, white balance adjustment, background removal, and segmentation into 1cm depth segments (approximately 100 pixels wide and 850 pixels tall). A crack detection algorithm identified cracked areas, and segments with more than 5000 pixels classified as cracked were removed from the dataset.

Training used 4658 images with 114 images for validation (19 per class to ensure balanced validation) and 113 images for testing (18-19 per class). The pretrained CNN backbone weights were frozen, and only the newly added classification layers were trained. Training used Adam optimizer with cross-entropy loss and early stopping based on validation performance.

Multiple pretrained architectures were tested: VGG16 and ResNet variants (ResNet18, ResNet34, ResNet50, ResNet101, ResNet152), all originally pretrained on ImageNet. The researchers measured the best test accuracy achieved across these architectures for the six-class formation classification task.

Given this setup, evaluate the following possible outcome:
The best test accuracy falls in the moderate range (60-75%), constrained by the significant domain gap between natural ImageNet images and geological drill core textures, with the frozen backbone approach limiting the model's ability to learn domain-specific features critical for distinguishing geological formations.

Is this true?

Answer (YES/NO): NO